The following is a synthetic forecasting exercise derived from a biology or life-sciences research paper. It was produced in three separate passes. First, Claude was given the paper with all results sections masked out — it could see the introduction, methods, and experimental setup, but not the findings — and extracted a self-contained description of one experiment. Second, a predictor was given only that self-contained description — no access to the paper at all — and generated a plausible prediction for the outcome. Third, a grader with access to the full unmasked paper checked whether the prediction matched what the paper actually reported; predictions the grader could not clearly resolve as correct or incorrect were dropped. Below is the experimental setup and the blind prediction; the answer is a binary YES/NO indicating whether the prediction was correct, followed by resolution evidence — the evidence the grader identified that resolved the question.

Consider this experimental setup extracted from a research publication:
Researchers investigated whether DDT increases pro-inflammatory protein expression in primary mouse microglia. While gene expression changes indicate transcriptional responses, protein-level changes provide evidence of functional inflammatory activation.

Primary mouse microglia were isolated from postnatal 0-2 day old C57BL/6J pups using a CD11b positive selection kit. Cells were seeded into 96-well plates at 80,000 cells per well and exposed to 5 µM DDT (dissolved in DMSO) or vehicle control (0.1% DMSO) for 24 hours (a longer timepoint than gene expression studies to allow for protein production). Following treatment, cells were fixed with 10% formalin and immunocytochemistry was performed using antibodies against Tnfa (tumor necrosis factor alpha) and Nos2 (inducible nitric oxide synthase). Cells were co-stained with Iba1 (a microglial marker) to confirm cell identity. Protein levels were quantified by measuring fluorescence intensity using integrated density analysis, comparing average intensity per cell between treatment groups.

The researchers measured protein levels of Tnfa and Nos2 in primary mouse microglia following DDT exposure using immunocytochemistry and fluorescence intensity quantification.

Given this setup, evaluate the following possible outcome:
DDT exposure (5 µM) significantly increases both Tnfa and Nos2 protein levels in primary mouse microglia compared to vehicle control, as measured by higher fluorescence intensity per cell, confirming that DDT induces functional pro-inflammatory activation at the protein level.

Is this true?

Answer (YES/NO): YES